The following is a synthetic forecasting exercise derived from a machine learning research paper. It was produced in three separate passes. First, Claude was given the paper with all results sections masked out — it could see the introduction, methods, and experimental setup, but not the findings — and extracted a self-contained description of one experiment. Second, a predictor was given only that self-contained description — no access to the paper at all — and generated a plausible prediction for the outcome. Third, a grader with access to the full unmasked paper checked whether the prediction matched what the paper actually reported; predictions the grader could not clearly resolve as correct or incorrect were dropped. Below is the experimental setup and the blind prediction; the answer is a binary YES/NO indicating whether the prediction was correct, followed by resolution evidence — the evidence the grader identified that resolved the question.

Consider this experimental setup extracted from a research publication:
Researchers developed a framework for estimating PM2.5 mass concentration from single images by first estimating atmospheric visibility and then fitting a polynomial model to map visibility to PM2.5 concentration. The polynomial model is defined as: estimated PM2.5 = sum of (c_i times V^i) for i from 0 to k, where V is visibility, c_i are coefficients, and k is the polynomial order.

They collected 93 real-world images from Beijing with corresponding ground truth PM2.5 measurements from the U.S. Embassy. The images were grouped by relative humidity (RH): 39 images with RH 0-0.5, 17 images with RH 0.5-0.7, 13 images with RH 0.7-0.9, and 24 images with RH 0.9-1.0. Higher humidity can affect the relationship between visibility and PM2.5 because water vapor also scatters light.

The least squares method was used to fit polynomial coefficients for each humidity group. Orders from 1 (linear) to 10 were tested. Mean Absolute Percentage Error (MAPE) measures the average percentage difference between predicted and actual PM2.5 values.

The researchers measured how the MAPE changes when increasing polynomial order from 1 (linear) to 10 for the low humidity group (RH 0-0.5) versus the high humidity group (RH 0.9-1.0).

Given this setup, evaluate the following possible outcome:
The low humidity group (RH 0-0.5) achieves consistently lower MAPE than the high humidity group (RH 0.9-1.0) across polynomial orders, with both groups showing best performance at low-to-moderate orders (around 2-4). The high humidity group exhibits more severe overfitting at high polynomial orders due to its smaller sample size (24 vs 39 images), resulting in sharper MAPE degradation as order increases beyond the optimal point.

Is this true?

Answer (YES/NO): NO